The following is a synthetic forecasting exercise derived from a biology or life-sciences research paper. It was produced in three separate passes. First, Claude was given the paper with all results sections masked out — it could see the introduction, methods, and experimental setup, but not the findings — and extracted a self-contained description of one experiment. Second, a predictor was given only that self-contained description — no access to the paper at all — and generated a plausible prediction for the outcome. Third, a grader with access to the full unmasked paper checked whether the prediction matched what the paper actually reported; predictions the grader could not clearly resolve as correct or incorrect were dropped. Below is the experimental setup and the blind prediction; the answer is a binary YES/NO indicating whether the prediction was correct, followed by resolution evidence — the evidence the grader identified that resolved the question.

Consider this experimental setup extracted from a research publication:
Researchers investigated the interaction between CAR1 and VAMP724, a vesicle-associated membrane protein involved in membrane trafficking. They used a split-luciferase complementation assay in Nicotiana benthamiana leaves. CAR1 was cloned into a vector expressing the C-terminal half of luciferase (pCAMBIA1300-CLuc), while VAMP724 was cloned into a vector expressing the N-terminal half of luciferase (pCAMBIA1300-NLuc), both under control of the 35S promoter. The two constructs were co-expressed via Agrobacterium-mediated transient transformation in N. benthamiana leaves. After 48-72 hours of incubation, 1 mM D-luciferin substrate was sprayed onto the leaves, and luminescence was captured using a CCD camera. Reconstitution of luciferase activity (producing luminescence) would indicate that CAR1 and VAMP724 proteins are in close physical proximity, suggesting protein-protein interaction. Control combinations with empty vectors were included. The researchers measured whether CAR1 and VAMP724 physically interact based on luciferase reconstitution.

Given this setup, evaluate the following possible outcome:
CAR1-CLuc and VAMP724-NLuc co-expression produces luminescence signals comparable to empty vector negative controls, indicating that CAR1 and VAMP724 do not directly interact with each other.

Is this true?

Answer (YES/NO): NO